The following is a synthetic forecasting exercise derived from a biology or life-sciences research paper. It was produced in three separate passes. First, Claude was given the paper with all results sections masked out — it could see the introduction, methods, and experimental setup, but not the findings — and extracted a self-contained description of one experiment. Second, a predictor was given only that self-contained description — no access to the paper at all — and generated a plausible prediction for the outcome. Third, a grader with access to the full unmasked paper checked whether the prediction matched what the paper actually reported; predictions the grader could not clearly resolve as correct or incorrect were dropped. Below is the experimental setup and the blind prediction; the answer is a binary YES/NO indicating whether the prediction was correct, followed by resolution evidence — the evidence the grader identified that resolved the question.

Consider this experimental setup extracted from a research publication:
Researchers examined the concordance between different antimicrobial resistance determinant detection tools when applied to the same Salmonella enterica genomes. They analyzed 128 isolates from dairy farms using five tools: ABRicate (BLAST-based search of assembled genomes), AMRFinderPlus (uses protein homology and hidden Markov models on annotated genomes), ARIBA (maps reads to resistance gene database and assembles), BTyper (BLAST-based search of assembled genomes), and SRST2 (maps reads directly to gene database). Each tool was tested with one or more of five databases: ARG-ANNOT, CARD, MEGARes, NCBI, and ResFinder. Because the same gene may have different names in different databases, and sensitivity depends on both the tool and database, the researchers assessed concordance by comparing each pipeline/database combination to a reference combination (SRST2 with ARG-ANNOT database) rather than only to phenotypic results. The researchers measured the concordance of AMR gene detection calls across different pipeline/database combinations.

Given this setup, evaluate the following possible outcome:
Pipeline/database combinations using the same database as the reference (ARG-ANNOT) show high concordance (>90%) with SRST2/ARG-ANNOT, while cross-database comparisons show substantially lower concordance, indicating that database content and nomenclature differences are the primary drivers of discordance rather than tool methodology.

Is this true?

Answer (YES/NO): NO